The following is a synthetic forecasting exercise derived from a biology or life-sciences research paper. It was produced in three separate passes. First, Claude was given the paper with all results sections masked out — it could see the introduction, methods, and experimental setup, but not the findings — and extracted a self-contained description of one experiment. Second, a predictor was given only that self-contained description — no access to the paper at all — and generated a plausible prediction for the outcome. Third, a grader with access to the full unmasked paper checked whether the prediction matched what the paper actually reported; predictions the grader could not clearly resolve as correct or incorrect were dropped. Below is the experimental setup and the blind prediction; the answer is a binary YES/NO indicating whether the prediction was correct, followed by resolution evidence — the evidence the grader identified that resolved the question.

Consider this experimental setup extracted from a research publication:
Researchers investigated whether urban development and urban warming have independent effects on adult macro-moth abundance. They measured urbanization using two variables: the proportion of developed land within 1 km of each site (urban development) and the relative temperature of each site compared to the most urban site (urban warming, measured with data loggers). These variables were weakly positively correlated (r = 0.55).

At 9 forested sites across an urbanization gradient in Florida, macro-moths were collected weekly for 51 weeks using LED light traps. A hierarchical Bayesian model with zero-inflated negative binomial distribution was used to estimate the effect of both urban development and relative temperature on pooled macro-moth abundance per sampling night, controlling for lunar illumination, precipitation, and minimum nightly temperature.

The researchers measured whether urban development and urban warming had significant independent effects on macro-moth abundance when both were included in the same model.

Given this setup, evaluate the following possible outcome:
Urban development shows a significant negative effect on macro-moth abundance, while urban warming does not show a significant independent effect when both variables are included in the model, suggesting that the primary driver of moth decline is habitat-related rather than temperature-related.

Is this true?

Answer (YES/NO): YES